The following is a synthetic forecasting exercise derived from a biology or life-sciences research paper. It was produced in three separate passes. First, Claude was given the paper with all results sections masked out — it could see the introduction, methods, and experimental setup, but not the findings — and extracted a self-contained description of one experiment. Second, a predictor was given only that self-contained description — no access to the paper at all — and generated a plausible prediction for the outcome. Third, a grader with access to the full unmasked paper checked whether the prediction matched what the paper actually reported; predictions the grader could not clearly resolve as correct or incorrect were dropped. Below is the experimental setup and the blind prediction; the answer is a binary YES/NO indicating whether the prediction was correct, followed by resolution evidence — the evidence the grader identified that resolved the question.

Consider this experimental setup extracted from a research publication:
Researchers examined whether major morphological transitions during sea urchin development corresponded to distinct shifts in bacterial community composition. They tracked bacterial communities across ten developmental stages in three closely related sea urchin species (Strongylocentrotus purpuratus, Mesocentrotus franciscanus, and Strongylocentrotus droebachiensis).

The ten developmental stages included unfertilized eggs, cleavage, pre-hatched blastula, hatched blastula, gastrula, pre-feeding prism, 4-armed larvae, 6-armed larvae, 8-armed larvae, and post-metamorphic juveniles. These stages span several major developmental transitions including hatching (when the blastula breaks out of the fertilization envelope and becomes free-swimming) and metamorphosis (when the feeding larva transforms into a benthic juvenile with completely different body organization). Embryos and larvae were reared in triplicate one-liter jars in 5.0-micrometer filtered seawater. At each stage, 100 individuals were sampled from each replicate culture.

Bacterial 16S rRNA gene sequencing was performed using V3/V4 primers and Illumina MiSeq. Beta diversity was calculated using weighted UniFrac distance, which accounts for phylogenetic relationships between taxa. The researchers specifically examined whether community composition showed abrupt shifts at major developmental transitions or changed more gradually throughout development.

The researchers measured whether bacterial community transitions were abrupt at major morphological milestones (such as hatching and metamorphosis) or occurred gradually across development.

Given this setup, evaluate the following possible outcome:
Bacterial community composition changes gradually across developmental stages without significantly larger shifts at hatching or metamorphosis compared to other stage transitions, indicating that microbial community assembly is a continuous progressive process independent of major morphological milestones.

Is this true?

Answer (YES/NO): YES